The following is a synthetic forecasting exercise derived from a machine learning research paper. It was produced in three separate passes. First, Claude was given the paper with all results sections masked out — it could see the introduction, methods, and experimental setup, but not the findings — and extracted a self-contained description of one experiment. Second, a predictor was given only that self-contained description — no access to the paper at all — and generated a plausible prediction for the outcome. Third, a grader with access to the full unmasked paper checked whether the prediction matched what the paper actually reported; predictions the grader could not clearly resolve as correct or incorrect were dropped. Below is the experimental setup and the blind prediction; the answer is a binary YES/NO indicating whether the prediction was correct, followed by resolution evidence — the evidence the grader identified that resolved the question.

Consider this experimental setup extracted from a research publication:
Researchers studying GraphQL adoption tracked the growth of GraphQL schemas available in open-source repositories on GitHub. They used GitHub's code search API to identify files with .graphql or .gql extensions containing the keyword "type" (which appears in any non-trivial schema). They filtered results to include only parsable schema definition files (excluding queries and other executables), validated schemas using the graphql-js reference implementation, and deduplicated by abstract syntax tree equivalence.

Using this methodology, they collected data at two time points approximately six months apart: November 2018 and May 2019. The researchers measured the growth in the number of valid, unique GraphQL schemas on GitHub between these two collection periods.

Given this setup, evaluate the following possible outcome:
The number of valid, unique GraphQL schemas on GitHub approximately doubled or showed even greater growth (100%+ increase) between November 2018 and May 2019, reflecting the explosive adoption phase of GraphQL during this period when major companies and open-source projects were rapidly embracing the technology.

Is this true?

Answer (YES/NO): NO